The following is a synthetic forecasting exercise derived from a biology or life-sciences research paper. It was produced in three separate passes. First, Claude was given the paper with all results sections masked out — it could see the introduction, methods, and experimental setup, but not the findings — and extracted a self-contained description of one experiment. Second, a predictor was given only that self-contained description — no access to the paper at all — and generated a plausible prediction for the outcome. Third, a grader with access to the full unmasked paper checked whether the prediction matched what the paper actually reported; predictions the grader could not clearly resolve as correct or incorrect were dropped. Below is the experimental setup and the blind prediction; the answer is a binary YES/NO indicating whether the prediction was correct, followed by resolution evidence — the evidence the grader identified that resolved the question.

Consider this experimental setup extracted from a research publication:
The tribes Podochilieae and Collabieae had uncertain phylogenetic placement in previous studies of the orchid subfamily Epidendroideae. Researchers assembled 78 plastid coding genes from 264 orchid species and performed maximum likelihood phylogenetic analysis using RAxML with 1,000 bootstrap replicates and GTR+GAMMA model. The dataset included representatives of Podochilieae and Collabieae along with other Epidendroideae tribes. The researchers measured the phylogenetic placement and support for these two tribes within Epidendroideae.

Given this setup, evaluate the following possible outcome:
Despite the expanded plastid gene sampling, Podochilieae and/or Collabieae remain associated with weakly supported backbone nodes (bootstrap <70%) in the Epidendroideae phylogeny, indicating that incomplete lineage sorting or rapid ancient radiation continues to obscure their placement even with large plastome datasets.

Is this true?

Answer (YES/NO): NO